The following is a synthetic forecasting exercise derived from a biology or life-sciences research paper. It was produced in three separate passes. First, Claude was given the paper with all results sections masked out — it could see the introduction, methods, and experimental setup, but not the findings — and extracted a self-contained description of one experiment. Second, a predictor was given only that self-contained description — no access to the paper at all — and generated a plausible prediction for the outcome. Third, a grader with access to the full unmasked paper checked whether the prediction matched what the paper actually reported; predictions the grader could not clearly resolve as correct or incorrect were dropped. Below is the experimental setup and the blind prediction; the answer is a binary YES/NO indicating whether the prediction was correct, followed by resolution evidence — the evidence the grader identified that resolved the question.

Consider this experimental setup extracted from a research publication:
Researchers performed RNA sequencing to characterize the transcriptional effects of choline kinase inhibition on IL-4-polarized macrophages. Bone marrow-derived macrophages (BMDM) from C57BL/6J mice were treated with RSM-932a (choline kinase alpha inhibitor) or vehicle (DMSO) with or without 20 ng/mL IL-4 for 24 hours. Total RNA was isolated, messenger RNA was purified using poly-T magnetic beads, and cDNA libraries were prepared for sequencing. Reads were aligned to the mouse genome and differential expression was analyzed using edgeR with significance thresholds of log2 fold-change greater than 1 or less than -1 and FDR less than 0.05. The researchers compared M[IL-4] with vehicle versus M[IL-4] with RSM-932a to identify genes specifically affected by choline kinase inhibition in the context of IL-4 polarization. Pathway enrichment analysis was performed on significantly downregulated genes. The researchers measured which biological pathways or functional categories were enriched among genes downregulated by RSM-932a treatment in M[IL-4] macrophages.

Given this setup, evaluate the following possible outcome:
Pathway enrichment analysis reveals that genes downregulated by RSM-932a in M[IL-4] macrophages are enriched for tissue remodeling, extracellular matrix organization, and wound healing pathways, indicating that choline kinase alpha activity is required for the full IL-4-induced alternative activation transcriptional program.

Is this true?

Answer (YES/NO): NO